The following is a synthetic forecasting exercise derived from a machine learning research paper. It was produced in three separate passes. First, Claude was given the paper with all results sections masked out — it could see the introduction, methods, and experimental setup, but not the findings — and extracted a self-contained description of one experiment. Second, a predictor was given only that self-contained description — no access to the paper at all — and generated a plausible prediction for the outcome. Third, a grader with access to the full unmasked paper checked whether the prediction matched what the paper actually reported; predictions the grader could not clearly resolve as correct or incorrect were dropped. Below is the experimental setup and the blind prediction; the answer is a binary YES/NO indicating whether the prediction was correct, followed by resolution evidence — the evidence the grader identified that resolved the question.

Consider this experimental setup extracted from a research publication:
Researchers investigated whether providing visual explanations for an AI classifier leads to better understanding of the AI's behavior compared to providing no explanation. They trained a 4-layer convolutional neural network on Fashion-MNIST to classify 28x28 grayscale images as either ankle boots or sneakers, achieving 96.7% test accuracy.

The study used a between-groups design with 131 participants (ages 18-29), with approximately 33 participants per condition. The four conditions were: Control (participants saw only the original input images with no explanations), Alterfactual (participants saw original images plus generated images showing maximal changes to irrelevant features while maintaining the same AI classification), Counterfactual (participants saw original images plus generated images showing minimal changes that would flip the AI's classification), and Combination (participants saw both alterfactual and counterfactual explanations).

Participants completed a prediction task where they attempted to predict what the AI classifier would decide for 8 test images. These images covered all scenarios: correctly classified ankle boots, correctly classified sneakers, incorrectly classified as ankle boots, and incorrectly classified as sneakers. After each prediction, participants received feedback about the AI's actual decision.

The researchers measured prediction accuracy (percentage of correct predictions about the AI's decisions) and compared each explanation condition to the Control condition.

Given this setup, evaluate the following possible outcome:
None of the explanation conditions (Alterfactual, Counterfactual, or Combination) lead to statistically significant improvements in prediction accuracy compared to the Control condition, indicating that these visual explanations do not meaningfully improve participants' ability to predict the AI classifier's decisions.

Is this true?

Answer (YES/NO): NO